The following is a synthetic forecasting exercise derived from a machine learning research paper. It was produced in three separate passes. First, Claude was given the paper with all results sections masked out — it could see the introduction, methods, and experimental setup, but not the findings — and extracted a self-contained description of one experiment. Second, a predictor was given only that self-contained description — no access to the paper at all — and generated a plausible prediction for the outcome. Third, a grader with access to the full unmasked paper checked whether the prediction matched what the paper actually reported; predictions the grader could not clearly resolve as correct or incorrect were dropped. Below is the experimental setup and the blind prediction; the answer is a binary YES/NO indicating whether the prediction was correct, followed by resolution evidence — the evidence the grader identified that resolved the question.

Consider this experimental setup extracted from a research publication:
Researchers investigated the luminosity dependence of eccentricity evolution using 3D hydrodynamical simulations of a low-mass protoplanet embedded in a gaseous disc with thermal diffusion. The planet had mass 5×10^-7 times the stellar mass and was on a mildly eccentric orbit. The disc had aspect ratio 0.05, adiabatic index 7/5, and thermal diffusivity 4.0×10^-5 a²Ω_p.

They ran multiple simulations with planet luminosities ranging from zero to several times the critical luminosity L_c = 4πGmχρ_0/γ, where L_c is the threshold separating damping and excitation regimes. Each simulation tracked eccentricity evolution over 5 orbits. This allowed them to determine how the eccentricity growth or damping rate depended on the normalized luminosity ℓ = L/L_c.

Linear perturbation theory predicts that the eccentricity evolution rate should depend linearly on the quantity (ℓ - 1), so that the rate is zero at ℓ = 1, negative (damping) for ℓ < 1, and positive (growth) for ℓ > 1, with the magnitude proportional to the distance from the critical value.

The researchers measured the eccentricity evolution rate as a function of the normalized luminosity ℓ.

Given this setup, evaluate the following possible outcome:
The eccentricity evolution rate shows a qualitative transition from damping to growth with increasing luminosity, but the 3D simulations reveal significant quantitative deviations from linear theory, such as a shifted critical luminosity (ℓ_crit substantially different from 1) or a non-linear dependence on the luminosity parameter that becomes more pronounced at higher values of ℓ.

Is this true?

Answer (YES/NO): NO